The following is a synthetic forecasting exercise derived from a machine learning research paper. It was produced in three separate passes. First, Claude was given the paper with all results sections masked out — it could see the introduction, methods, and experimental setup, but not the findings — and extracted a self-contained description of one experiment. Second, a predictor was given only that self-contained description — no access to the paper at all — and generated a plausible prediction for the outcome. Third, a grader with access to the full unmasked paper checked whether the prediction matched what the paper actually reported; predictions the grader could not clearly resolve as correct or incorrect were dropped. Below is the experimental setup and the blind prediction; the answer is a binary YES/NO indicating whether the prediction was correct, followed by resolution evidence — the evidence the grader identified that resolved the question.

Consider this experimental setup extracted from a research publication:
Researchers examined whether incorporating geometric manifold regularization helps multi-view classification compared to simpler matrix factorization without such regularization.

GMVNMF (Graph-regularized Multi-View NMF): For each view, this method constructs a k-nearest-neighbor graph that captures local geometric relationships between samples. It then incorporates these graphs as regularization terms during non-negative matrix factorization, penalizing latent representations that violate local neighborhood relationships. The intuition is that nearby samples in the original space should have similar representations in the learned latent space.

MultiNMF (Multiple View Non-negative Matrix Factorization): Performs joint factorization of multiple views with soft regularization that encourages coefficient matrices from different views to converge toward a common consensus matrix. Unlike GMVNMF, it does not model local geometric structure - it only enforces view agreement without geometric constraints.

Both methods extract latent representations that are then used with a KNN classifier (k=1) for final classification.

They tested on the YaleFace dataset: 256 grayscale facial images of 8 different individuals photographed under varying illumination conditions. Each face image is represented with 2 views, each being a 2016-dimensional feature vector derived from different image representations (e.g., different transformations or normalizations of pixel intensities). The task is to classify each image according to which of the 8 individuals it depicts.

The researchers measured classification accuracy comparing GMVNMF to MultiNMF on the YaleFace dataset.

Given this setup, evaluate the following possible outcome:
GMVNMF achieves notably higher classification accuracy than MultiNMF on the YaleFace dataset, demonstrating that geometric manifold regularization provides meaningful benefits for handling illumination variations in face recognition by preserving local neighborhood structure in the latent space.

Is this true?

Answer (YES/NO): NO